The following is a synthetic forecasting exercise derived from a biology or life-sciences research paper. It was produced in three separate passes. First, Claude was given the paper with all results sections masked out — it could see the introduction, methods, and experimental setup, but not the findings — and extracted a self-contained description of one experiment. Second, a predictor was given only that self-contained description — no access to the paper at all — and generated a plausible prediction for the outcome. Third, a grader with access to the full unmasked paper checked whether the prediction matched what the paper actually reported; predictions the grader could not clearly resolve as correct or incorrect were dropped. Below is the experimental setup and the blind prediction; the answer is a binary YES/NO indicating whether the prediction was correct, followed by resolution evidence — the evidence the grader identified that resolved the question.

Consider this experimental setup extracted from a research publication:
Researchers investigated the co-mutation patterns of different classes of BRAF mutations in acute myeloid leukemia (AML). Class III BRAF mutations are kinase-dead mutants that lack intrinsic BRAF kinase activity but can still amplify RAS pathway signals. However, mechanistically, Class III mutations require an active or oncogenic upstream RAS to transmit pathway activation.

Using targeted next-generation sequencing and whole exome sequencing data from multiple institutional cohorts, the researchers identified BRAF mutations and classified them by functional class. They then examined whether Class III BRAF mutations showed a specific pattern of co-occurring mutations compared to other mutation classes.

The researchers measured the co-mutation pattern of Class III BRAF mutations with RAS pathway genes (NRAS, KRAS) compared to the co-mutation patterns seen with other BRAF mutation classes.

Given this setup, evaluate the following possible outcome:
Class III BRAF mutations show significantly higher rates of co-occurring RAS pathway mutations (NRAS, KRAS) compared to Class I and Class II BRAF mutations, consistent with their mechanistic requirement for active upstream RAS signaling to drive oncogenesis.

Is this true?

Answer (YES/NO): YES